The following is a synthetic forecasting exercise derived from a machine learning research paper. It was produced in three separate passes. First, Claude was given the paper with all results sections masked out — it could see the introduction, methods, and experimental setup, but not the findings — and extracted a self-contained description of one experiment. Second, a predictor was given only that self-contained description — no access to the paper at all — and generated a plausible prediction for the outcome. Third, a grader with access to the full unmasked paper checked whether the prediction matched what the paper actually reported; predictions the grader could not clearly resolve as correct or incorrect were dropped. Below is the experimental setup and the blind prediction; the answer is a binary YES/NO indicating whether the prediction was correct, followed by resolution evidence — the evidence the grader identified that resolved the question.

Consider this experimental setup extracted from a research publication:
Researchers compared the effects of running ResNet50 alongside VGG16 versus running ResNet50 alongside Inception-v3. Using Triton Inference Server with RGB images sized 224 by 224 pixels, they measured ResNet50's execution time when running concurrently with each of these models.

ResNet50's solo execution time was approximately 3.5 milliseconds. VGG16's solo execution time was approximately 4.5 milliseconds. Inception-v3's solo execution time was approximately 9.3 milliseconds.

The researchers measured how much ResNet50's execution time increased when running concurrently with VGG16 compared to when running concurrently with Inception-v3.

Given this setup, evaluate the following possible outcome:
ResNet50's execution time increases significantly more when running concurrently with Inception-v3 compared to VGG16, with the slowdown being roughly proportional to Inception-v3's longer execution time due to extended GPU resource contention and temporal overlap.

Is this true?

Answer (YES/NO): NO